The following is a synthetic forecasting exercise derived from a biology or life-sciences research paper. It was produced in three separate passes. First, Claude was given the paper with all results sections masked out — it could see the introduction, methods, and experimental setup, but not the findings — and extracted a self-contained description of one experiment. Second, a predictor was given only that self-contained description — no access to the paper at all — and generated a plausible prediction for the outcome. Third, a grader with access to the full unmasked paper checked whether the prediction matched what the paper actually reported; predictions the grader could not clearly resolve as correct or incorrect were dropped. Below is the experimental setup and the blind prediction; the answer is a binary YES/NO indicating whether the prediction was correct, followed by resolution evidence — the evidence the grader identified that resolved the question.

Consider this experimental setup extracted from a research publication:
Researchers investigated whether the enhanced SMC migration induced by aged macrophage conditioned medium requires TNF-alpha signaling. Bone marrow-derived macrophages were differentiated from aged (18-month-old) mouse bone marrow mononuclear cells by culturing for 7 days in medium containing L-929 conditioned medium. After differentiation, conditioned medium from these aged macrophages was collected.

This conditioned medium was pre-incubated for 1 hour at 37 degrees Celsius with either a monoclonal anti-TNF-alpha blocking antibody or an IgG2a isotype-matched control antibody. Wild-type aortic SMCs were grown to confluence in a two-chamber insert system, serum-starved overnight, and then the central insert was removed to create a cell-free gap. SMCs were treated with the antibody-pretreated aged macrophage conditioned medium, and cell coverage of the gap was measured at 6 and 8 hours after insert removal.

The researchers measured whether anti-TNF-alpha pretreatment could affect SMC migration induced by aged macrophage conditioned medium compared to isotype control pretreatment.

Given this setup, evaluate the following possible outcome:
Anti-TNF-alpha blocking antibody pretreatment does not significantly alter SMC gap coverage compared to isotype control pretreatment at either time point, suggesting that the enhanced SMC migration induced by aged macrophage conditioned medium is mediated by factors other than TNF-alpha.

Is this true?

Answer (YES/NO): NO